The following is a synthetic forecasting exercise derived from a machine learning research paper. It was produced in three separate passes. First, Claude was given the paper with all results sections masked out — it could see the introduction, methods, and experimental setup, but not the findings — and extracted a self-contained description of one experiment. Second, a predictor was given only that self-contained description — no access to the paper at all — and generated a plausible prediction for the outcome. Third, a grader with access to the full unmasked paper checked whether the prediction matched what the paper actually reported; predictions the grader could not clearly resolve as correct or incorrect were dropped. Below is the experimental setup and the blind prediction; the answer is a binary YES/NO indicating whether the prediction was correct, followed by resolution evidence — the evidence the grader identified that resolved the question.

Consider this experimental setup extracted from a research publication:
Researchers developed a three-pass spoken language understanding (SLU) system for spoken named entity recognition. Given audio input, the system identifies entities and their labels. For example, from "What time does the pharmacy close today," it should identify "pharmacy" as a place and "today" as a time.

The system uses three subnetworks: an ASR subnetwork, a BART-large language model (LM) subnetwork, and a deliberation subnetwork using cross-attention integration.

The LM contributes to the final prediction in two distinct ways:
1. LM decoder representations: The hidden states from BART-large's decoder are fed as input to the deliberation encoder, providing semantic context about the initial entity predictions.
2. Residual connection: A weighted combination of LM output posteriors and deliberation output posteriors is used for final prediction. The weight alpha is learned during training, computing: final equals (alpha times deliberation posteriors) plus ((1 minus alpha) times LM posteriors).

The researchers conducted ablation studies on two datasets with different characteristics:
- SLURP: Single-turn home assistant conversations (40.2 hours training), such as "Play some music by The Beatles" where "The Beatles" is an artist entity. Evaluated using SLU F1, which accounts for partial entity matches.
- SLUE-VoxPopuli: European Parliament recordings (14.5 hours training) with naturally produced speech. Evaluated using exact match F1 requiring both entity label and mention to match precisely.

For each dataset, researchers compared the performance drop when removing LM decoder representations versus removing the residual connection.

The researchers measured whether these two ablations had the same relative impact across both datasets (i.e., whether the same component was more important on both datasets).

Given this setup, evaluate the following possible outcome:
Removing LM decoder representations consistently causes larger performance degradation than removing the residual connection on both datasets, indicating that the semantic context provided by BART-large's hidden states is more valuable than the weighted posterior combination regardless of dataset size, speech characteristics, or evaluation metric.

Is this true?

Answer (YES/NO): NO